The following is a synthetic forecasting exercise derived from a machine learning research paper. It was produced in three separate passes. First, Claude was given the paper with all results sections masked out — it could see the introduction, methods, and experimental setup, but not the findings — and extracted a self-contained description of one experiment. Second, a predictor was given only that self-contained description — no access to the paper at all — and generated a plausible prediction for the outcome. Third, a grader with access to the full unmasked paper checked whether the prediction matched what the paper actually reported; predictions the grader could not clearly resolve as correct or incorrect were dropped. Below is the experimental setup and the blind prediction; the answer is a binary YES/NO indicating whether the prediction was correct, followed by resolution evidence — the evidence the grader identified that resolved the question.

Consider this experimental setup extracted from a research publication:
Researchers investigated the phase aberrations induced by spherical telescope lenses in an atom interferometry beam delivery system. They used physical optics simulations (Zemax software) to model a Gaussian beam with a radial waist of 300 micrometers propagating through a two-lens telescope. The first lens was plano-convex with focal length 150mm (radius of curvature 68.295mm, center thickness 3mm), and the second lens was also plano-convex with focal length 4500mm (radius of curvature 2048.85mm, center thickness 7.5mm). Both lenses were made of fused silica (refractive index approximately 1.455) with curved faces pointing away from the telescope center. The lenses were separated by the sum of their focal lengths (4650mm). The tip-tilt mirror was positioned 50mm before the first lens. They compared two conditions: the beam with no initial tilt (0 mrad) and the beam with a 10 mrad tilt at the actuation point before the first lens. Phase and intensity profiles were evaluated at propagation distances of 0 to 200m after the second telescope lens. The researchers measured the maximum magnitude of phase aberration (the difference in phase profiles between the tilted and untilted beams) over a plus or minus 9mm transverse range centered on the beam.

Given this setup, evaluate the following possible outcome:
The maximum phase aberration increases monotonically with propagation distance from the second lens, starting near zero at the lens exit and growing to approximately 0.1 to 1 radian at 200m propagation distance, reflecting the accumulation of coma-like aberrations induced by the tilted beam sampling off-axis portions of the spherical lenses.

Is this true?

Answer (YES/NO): NO